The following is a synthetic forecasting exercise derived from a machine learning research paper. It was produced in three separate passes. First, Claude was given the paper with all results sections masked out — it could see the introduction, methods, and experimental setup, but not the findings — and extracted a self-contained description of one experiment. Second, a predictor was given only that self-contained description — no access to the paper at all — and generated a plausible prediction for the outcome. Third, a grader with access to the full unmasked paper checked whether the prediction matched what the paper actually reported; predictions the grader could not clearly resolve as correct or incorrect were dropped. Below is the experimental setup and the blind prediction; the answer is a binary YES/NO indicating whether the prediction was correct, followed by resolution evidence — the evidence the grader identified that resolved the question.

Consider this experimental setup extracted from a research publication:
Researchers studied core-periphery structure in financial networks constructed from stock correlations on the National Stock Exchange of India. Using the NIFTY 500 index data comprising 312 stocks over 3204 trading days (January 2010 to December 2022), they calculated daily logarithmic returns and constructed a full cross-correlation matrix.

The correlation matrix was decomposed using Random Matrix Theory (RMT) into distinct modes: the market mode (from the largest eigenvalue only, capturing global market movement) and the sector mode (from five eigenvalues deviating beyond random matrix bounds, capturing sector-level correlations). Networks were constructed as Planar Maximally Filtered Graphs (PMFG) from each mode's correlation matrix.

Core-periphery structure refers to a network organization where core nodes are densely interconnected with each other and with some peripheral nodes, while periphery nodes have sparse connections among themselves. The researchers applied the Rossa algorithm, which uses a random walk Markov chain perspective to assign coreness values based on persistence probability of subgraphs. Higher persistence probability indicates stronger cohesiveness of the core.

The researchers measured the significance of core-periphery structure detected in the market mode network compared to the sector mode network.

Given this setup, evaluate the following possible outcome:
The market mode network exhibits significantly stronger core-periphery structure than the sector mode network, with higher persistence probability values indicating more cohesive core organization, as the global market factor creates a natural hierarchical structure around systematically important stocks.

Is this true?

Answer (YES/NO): YES